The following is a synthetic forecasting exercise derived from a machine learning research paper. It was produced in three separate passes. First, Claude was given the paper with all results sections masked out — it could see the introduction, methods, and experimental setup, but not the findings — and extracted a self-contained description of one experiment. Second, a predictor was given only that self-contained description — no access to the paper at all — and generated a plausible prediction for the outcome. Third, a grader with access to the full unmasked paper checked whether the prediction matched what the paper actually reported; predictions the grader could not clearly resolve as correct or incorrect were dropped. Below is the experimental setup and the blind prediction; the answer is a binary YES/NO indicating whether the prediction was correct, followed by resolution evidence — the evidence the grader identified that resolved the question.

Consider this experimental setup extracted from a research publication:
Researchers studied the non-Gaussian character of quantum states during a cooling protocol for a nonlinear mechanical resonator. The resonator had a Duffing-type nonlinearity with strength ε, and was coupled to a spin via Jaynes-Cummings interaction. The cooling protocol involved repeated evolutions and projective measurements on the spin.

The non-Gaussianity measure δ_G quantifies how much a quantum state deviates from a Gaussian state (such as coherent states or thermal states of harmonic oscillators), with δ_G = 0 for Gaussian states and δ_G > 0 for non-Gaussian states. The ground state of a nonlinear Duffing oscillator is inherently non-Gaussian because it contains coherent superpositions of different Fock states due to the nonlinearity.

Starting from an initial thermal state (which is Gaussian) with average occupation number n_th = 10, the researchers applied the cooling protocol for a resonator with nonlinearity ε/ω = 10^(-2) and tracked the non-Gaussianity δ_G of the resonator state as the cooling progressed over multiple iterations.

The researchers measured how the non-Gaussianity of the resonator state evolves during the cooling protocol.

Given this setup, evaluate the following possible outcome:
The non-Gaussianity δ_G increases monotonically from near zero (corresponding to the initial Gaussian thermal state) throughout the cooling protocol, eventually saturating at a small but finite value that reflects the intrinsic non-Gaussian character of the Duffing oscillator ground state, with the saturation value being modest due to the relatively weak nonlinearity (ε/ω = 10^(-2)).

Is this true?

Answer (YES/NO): NO